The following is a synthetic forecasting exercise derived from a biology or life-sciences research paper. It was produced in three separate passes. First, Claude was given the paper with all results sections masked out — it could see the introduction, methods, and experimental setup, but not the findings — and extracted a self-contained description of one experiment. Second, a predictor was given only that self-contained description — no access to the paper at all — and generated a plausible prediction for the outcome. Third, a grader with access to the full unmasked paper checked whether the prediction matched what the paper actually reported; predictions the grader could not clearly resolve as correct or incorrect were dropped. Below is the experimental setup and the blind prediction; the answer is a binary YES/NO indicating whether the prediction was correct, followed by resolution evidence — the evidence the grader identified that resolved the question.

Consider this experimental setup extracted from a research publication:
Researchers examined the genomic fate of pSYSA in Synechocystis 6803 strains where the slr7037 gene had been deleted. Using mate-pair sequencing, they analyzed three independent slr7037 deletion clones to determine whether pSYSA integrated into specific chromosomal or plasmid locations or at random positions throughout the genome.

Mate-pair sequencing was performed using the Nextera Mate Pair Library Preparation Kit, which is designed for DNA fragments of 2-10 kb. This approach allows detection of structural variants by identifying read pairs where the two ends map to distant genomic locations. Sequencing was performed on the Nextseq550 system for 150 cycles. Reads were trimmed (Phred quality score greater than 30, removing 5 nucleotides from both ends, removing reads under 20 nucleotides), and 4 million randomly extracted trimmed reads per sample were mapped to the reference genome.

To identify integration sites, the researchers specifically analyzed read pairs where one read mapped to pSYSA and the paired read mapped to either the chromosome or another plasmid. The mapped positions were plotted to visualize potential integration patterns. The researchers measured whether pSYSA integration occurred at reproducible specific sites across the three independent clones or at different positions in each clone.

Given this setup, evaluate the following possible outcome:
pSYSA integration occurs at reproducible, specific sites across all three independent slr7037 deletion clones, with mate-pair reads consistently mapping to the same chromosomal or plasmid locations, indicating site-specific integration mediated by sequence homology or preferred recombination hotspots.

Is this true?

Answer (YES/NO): NO